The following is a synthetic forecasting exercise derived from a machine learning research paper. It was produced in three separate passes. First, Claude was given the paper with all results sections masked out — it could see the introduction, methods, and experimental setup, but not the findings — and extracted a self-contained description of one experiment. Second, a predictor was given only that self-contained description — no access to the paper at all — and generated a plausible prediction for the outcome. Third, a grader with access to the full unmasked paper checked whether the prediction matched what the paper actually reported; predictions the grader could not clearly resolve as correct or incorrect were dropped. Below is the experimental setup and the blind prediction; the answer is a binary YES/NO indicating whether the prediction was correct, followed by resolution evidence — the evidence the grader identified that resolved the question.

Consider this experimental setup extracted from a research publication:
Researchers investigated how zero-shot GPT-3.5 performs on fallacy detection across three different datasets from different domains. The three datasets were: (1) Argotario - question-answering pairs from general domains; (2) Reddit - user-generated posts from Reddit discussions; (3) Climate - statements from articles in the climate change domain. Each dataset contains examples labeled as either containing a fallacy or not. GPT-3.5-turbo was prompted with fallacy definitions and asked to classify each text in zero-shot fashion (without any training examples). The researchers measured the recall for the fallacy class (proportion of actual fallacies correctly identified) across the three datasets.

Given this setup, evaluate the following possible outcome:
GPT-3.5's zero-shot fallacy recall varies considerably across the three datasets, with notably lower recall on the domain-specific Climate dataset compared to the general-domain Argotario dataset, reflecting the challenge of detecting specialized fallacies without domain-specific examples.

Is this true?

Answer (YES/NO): YES